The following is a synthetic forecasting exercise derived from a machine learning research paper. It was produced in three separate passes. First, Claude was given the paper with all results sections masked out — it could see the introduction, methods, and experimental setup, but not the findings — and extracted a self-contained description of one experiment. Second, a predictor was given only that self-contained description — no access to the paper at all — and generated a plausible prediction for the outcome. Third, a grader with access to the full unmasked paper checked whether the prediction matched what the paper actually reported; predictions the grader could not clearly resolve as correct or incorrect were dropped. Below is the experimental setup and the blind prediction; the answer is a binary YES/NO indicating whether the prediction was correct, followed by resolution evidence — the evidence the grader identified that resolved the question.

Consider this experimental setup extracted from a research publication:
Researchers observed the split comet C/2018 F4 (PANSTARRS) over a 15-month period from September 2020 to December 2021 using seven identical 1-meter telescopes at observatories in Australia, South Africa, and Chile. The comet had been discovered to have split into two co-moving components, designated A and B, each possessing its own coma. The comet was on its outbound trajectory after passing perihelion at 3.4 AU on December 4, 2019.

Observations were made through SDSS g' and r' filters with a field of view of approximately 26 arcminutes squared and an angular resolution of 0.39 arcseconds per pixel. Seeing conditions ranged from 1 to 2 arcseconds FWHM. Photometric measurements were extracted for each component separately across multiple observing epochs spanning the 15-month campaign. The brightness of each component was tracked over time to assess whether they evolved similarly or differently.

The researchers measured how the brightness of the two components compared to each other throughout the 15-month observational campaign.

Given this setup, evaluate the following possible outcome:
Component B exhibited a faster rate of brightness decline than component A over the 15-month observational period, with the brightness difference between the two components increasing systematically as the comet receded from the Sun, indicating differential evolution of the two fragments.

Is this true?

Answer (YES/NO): YES